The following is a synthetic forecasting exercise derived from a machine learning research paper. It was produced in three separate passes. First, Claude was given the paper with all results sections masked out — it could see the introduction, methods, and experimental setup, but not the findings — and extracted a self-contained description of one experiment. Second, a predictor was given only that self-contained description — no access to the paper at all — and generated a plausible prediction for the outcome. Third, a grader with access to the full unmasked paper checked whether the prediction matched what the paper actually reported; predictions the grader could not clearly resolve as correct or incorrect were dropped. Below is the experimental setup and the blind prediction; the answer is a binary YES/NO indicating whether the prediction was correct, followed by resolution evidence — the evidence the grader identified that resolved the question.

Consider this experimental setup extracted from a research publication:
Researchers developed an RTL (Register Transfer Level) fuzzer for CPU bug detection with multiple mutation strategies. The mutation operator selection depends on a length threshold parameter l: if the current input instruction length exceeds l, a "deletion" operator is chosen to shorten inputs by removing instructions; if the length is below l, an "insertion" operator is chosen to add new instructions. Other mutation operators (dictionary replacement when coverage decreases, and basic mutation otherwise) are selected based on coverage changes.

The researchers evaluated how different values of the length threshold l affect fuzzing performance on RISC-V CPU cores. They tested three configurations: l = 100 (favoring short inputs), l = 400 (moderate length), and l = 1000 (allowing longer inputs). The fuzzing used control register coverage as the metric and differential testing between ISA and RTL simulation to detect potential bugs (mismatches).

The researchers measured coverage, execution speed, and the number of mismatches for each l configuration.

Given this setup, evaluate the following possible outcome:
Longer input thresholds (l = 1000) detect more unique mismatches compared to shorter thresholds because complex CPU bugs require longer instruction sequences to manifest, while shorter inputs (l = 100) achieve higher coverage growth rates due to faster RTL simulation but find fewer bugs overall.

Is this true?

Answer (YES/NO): NO